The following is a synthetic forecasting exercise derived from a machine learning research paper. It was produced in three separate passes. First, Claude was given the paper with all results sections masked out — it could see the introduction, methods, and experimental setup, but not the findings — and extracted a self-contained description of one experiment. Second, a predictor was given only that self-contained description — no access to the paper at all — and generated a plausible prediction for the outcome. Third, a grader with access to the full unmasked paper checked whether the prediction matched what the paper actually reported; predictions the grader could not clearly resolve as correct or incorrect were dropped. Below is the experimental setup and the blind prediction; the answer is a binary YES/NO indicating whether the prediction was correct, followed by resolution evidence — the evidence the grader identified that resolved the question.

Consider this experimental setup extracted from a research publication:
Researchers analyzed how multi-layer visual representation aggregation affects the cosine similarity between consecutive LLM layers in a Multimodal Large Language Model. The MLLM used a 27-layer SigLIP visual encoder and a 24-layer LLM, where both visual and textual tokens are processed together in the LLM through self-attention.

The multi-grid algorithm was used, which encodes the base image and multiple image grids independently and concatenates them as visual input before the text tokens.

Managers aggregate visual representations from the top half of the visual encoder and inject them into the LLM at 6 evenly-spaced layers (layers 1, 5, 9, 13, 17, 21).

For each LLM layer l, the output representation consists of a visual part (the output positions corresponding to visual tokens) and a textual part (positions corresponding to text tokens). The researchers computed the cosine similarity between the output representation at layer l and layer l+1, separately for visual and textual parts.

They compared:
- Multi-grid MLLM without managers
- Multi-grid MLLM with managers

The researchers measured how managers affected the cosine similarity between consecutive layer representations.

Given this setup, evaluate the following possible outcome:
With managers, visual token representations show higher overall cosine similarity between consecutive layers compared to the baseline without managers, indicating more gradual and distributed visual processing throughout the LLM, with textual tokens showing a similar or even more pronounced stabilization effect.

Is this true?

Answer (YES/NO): NO